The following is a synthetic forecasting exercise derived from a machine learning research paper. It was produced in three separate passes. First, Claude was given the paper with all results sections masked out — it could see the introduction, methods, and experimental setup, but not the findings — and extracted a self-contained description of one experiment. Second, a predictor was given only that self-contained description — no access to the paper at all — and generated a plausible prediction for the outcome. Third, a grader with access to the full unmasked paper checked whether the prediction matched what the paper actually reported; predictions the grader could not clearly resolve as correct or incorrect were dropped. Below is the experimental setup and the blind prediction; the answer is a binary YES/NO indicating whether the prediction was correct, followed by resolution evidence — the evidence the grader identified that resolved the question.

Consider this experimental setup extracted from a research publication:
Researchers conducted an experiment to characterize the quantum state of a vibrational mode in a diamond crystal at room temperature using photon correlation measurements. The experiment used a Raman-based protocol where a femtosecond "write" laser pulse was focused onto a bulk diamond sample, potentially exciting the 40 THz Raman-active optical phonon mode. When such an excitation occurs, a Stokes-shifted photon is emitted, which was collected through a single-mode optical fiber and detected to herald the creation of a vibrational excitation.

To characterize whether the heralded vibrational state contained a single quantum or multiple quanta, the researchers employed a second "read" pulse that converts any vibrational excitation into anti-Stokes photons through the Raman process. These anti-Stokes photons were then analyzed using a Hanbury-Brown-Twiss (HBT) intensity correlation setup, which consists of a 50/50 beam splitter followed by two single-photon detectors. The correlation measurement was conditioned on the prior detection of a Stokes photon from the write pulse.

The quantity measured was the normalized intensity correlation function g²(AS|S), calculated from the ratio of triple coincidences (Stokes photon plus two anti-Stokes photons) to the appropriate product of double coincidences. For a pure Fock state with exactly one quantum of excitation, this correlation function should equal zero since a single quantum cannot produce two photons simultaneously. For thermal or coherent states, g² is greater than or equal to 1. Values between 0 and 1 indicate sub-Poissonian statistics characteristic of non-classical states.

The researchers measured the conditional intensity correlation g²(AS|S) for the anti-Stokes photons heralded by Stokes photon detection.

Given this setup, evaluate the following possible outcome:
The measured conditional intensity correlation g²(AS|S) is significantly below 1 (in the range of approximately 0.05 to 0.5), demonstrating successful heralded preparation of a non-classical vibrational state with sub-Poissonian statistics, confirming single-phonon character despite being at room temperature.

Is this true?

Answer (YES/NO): YES